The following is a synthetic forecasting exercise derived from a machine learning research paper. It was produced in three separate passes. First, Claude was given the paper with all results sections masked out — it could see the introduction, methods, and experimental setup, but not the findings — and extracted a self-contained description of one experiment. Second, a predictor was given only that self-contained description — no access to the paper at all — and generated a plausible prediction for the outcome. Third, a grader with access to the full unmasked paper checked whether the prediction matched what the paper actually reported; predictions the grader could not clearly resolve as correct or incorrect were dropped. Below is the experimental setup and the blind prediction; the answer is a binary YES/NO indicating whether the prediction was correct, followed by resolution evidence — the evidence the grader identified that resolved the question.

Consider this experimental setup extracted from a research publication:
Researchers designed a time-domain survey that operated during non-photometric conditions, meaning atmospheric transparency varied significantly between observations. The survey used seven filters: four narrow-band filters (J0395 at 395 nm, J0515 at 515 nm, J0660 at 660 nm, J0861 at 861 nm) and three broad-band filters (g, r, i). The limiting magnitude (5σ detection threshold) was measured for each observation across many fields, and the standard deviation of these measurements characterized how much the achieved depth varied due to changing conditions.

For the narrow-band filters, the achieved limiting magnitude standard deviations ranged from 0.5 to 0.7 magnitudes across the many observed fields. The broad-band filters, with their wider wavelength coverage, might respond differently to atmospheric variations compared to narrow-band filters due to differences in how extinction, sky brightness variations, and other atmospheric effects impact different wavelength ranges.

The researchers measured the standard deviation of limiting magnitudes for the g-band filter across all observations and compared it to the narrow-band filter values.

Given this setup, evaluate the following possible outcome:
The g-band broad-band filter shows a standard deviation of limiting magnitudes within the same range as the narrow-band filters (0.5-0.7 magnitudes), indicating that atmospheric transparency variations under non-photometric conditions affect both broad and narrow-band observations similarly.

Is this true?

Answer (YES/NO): NO